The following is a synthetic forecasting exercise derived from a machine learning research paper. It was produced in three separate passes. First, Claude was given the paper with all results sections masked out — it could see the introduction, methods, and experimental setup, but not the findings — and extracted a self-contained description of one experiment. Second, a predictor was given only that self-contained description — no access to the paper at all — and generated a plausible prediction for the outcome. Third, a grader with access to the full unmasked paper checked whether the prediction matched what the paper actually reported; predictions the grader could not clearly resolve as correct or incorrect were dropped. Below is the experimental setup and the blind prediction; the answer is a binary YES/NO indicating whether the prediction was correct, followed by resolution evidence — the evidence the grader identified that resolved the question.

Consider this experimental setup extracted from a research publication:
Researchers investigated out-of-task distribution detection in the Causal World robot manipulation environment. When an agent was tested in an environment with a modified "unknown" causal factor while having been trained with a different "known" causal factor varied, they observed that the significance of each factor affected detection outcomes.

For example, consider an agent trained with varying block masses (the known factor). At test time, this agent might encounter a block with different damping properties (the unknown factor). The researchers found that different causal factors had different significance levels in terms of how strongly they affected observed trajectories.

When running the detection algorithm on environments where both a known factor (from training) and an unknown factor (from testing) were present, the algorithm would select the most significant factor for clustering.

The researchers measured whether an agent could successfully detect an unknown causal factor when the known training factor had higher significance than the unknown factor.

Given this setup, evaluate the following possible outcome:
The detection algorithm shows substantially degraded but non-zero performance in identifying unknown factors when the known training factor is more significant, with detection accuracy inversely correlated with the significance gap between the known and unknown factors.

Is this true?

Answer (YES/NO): NO